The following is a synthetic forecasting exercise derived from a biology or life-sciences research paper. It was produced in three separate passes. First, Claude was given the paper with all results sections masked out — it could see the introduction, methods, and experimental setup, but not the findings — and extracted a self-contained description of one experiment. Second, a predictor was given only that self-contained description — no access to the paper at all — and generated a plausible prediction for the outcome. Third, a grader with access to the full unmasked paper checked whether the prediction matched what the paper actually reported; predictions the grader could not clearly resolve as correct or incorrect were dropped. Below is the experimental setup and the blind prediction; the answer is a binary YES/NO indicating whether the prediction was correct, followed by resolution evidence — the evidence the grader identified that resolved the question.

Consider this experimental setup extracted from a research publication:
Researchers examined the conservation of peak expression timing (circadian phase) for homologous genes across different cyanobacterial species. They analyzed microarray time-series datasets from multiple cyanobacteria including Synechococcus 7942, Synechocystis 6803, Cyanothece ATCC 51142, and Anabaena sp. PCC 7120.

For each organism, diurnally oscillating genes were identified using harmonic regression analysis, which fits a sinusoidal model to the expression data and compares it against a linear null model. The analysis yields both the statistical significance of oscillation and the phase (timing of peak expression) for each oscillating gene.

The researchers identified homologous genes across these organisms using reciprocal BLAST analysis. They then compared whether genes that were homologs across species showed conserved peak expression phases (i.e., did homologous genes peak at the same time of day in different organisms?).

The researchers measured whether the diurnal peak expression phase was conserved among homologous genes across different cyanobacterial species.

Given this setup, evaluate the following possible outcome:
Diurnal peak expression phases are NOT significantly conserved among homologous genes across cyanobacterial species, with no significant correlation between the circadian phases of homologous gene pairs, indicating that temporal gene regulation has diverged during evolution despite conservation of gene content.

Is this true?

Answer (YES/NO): YES